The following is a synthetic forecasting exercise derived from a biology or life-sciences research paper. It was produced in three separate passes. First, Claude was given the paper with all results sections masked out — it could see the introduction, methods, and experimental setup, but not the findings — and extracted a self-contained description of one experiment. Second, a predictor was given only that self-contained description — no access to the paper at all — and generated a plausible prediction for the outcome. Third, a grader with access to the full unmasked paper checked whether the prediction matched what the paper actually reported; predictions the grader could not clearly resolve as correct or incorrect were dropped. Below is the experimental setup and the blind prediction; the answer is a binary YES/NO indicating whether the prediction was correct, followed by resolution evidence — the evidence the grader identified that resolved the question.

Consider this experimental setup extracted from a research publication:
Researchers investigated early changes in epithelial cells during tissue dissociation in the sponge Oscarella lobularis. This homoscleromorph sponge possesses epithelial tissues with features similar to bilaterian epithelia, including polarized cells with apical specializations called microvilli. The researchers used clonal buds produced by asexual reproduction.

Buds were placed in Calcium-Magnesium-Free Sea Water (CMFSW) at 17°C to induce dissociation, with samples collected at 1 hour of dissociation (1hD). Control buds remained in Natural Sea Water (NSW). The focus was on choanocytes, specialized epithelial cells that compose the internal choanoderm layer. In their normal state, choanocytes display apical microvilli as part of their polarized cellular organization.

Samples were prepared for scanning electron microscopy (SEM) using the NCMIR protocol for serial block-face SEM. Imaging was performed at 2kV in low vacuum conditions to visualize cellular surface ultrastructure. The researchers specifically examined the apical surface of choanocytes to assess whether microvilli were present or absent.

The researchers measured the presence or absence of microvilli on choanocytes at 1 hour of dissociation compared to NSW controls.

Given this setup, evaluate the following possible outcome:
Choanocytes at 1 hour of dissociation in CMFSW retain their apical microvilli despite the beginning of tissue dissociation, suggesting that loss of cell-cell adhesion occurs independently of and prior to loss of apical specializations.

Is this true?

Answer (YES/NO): NO